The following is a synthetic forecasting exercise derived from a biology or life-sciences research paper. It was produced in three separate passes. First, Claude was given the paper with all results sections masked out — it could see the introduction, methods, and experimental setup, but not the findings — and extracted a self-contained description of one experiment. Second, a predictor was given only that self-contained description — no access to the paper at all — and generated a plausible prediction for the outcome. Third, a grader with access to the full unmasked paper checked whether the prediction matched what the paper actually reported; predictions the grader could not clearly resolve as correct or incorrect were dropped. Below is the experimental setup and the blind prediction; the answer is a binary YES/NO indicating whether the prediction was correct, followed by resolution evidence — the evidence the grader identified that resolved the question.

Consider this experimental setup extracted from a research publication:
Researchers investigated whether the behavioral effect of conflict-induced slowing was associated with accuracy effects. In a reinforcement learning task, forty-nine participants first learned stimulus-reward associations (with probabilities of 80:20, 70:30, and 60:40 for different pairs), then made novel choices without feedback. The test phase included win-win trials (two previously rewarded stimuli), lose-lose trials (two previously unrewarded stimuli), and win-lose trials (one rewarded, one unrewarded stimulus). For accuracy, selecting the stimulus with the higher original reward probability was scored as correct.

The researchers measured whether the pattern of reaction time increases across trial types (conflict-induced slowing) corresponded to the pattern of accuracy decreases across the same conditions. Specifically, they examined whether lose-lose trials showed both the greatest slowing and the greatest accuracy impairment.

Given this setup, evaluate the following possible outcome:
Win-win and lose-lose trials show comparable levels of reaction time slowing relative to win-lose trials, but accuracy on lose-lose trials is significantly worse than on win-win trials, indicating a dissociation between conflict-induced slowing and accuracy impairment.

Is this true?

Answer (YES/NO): NO